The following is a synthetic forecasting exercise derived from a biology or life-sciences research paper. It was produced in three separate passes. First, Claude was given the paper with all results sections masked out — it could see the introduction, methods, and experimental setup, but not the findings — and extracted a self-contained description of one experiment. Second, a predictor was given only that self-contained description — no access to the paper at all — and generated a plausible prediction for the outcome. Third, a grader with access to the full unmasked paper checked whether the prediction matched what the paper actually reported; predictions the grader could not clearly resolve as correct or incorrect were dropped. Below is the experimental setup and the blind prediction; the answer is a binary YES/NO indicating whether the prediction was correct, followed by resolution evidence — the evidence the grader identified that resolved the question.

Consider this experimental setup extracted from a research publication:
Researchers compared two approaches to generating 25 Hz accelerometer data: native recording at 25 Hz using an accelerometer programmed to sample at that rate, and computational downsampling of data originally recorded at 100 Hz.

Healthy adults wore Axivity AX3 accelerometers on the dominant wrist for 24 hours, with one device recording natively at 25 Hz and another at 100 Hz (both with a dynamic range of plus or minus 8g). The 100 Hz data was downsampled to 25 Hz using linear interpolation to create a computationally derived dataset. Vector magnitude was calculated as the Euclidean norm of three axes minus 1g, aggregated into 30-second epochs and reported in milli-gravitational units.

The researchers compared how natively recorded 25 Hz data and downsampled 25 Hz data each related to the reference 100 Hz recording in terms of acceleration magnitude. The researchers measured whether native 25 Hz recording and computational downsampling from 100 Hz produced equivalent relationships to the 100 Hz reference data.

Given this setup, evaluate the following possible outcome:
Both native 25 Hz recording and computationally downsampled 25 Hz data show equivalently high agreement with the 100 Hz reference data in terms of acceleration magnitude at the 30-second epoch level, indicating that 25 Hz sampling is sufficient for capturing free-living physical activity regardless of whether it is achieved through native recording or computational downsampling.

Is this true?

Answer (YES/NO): NO